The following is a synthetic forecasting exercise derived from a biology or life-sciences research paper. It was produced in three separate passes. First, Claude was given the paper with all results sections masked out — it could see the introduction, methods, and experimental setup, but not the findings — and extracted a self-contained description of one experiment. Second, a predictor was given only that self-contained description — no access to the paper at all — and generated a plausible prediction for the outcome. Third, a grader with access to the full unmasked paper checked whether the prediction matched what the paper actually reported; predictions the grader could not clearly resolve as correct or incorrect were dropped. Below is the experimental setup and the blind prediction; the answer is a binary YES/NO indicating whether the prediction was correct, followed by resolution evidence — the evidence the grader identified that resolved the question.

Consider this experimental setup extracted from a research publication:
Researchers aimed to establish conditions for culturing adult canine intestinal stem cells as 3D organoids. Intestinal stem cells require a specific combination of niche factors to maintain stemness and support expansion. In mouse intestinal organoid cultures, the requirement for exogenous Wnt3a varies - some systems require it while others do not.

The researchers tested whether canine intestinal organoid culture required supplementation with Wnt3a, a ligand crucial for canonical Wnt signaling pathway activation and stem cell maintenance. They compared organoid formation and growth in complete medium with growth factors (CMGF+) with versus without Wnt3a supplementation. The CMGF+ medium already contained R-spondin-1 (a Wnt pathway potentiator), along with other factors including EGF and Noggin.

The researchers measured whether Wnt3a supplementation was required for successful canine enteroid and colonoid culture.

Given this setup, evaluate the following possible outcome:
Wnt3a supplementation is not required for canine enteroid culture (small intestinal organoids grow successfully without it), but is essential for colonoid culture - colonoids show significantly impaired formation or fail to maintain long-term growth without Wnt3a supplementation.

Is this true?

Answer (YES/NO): NO